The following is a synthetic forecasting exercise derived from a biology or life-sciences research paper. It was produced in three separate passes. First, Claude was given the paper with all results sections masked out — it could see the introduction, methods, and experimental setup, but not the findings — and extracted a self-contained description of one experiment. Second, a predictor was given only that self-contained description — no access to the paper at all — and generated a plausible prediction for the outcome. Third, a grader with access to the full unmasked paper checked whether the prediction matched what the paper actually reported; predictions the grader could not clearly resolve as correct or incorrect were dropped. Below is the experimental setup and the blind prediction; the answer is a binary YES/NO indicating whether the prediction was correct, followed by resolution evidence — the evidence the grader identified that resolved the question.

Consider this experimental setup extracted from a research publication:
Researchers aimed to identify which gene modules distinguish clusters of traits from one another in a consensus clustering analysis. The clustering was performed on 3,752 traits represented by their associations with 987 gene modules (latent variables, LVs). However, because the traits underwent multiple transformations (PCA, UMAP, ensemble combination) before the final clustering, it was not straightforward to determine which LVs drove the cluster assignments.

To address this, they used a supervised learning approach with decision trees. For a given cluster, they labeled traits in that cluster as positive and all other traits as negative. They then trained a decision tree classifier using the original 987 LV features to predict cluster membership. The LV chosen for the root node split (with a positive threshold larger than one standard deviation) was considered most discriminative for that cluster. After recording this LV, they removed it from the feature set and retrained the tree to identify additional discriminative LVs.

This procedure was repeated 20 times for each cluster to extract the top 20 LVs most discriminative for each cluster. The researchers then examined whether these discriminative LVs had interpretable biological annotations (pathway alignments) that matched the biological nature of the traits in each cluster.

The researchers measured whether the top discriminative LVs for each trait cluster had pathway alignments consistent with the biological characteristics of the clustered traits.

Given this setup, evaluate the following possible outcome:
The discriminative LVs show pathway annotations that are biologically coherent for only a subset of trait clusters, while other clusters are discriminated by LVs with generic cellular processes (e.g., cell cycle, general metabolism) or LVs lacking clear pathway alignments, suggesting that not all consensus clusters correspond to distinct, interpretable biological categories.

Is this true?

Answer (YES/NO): NO